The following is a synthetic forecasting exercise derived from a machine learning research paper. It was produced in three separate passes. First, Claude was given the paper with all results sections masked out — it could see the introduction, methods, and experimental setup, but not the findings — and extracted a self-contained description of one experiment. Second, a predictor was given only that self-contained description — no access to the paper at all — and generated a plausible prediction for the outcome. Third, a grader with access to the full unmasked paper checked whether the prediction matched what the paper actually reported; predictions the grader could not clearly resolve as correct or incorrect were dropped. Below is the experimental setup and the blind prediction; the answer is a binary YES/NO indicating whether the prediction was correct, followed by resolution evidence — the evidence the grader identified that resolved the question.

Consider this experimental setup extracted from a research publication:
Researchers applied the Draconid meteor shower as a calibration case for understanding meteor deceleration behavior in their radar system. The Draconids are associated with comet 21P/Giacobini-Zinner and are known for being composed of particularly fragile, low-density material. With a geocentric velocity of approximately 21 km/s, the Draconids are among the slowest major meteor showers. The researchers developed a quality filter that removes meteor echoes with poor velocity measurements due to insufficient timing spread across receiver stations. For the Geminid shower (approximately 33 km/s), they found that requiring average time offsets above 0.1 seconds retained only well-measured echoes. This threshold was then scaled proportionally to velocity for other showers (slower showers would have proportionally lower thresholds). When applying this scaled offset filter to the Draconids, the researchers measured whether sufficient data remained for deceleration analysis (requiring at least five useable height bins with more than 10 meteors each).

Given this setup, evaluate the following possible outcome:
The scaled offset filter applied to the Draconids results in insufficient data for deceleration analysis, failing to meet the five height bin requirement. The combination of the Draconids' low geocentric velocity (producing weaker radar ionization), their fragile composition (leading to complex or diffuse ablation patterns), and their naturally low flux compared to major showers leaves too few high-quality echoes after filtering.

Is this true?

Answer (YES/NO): YES